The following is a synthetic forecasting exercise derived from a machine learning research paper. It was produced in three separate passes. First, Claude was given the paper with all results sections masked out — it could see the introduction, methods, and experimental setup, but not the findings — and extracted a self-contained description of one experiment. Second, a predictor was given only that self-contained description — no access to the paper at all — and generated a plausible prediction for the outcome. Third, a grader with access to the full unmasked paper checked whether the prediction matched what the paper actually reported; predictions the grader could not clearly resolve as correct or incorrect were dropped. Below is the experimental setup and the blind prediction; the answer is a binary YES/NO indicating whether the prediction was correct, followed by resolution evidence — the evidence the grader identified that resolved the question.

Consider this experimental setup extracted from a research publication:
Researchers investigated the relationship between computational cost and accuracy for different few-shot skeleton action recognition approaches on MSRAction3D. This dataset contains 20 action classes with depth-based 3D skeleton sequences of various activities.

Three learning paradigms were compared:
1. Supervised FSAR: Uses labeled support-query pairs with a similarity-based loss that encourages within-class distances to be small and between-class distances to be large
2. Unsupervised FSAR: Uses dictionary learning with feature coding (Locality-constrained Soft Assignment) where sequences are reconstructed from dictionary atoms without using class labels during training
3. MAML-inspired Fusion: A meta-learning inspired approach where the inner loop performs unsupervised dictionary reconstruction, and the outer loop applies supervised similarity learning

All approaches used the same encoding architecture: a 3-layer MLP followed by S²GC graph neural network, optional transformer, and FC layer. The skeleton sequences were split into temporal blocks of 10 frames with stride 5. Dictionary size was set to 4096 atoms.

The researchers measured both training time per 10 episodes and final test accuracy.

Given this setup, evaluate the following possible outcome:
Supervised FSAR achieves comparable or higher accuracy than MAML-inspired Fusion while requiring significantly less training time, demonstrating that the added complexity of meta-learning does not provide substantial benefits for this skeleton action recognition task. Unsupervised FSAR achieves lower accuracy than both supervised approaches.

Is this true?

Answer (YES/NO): NO